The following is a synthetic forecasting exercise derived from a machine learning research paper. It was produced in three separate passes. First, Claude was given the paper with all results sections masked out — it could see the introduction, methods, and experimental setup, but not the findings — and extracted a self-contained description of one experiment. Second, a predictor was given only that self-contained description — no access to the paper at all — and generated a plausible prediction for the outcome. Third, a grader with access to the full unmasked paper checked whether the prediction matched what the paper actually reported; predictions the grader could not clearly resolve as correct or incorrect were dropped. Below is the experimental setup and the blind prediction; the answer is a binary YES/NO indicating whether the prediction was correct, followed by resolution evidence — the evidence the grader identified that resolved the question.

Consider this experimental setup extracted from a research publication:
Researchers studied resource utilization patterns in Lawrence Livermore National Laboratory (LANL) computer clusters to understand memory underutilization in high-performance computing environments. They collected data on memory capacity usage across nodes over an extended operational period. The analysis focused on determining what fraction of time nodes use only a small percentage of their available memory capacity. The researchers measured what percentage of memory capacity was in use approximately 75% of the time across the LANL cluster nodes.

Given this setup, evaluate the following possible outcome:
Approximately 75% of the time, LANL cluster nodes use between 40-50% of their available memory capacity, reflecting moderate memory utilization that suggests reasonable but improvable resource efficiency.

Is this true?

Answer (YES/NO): NO